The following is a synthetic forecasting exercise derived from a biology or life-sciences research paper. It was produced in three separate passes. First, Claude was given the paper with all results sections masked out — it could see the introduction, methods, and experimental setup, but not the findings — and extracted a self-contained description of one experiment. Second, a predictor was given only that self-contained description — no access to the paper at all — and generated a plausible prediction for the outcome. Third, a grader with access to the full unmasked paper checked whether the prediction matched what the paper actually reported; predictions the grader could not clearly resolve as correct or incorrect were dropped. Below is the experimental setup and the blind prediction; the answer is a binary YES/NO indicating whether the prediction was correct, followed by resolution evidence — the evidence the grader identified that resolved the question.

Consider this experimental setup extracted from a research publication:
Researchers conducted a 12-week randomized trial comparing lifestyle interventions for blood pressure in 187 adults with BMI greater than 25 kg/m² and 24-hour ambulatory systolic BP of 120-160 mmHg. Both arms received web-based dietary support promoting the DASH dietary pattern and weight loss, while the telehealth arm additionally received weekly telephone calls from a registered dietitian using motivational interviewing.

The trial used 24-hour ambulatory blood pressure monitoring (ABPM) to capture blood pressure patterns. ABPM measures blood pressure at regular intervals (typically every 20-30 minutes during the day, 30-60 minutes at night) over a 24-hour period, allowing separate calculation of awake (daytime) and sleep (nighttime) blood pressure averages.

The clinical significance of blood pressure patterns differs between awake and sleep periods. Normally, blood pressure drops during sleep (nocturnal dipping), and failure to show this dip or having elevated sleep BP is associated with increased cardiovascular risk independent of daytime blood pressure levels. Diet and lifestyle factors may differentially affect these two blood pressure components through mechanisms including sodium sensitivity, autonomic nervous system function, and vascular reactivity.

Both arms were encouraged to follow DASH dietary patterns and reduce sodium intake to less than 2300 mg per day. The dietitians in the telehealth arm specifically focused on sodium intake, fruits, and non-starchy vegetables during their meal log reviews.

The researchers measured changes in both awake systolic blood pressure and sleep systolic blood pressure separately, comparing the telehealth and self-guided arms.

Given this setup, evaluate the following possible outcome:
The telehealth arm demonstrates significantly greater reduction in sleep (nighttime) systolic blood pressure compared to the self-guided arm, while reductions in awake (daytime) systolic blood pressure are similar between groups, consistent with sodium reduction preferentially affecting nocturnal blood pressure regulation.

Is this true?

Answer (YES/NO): YES